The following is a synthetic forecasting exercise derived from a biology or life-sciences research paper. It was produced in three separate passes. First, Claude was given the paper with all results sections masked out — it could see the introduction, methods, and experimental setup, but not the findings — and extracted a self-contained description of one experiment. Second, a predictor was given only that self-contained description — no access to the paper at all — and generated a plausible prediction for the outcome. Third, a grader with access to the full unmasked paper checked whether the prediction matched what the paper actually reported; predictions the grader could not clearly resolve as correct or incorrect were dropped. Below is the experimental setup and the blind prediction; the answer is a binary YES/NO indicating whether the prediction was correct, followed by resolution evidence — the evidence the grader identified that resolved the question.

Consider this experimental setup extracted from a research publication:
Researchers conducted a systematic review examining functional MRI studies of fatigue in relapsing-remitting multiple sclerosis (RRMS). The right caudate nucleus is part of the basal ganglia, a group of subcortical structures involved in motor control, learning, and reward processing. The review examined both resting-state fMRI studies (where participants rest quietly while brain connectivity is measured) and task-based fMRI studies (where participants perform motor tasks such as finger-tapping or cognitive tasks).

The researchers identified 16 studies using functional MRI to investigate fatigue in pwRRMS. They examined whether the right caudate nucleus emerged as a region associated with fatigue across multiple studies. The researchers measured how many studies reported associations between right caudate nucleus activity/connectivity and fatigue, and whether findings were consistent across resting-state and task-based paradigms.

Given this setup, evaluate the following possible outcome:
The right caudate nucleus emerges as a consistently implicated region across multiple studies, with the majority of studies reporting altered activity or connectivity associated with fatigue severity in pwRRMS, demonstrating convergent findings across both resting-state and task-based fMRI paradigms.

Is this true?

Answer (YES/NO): NO